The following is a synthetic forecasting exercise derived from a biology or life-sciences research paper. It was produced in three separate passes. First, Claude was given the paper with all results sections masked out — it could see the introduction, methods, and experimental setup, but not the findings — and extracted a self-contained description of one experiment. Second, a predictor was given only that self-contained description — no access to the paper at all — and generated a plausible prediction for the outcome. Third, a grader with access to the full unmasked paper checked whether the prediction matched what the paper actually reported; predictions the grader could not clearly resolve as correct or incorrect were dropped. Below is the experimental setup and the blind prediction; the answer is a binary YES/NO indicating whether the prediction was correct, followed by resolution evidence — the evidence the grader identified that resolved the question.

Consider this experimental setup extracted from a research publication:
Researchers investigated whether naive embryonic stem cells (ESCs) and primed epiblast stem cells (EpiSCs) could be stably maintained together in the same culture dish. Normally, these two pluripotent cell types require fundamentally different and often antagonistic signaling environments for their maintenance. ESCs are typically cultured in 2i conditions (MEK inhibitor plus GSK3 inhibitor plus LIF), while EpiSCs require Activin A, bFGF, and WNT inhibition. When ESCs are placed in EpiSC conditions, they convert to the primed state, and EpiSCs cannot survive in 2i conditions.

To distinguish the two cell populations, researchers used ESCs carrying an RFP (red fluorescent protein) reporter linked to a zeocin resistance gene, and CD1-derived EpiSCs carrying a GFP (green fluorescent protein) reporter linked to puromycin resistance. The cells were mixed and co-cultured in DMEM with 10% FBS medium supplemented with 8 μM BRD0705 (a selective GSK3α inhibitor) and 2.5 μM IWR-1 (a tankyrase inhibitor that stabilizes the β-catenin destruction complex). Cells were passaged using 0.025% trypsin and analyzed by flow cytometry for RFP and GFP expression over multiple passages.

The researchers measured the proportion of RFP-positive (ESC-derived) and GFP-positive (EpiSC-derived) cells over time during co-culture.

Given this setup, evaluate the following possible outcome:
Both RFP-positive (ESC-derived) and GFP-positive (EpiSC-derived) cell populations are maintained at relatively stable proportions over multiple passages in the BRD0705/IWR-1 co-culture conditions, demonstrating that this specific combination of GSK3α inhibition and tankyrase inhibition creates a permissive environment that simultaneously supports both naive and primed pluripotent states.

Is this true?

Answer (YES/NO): YES